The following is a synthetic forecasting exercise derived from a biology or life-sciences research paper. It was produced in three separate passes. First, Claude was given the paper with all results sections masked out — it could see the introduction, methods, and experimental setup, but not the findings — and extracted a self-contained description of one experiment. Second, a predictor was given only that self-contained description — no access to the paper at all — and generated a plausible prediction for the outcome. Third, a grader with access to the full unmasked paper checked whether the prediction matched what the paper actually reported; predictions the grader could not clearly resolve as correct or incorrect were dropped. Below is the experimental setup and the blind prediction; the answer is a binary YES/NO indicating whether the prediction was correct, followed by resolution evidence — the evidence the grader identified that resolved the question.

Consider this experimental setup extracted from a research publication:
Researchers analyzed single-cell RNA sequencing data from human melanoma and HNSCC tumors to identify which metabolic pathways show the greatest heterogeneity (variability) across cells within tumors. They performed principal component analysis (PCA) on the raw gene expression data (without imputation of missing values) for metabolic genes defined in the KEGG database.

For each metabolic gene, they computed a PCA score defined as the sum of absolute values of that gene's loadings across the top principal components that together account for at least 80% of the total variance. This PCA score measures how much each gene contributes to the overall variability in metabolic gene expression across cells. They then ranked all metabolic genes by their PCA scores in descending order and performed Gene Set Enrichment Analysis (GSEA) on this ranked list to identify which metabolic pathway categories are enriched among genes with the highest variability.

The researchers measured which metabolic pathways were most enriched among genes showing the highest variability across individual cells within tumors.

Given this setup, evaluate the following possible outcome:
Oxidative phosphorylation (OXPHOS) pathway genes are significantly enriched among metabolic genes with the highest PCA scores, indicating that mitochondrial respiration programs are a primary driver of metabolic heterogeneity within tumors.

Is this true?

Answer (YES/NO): YES